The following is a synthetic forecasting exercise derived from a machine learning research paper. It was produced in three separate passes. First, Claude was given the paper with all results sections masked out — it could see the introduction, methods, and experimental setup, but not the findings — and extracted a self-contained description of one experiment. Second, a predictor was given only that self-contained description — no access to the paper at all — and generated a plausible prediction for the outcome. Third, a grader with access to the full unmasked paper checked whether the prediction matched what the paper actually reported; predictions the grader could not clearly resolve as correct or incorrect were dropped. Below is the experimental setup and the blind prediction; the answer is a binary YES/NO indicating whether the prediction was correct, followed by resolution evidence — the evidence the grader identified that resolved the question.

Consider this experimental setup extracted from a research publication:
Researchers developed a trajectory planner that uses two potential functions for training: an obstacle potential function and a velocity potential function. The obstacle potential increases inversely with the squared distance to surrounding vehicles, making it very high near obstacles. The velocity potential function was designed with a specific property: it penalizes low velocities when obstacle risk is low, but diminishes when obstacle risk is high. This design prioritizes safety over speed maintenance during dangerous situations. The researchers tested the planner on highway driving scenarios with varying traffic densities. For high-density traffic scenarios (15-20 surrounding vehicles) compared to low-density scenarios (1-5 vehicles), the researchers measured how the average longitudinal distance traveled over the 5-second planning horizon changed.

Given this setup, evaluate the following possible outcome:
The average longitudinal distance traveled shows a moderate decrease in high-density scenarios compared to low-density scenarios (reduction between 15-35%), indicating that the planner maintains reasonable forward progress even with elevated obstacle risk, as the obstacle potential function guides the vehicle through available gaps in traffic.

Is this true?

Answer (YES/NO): NO